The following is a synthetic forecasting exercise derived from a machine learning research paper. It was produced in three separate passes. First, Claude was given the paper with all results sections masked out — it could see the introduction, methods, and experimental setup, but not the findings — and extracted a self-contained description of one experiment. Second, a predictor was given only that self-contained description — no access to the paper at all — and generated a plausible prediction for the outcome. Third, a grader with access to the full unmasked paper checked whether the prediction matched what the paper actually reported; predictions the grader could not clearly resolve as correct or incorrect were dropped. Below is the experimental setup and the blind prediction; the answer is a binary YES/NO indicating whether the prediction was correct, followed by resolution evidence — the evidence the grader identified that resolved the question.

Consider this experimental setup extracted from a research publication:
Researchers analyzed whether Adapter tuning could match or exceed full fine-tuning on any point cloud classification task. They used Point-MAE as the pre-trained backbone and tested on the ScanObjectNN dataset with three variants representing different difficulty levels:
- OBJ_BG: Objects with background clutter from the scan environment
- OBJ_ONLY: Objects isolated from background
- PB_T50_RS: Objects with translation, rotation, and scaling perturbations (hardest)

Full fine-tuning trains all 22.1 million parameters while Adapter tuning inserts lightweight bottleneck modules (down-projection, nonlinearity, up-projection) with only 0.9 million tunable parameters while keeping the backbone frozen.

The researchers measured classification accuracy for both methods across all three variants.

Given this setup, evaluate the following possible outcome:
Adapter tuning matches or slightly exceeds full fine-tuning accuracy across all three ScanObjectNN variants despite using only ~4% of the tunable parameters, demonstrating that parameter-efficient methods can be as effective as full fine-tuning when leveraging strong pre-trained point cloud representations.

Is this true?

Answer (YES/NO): NO